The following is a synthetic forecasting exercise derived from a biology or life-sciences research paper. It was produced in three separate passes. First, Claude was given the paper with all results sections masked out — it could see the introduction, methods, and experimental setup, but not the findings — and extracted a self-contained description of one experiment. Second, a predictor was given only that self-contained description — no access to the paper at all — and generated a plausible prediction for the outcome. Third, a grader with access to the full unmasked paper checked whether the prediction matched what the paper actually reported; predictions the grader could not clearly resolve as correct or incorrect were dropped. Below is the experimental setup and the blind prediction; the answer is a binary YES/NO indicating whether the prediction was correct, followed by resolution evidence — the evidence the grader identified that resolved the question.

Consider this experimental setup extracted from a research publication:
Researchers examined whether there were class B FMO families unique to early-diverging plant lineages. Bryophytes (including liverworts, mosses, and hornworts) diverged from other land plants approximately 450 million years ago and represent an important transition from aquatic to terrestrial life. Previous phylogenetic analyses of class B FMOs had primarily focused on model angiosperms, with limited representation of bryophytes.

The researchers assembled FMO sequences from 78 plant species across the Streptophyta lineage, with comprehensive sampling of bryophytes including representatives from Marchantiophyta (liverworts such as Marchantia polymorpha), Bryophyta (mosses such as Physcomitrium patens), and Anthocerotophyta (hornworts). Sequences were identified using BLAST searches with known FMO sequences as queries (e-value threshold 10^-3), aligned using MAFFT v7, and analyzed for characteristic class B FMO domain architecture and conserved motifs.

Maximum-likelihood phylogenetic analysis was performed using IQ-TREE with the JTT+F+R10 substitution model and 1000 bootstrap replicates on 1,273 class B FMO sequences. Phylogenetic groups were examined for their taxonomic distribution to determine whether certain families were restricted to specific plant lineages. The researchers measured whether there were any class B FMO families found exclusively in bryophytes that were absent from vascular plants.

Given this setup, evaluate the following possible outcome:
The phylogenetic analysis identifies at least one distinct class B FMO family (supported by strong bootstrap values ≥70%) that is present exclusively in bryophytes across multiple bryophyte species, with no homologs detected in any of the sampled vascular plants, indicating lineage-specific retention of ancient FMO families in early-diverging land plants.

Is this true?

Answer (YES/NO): NO